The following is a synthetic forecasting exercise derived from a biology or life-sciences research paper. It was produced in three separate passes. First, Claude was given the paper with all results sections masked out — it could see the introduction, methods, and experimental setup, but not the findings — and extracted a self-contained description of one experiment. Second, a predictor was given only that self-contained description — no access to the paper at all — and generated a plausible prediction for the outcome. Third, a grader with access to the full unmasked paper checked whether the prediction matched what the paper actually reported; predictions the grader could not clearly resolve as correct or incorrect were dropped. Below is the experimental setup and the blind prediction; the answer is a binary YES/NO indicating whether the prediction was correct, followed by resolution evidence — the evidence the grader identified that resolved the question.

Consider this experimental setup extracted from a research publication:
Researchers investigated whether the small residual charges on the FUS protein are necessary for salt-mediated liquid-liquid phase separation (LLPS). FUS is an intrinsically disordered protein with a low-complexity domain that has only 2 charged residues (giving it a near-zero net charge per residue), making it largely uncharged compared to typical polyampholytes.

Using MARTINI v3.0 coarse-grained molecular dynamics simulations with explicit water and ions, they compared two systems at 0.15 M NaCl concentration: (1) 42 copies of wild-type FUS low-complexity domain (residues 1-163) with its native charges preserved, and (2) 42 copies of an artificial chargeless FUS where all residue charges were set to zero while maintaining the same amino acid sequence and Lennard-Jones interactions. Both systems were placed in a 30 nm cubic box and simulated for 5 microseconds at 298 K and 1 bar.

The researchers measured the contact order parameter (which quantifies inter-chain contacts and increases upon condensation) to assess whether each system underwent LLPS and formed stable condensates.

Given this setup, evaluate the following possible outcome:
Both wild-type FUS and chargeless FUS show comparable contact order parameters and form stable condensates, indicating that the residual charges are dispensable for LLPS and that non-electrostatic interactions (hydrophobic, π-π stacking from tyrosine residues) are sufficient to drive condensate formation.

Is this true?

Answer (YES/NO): NO